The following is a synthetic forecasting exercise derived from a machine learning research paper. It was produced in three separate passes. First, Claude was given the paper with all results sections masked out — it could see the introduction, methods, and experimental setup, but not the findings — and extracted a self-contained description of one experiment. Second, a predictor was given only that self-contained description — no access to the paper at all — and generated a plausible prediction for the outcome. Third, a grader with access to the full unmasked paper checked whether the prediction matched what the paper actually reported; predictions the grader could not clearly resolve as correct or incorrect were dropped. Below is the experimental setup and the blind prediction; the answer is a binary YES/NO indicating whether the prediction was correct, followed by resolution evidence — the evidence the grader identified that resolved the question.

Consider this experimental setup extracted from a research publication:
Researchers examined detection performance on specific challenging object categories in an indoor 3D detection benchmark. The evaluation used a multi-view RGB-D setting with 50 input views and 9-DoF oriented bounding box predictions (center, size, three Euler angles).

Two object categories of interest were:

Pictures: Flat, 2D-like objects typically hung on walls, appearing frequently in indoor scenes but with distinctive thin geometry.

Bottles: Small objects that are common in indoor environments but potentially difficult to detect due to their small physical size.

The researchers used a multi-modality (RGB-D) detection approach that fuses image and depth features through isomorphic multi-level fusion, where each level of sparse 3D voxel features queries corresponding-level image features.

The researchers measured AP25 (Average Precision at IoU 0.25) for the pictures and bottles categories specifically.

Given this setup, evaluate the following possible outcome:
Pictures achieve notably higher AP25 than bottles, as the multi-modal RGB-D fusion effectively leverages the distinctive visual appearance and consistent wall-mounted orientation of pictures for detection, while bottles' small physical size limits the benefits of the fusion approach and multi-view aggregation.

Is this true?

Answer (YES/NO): YES